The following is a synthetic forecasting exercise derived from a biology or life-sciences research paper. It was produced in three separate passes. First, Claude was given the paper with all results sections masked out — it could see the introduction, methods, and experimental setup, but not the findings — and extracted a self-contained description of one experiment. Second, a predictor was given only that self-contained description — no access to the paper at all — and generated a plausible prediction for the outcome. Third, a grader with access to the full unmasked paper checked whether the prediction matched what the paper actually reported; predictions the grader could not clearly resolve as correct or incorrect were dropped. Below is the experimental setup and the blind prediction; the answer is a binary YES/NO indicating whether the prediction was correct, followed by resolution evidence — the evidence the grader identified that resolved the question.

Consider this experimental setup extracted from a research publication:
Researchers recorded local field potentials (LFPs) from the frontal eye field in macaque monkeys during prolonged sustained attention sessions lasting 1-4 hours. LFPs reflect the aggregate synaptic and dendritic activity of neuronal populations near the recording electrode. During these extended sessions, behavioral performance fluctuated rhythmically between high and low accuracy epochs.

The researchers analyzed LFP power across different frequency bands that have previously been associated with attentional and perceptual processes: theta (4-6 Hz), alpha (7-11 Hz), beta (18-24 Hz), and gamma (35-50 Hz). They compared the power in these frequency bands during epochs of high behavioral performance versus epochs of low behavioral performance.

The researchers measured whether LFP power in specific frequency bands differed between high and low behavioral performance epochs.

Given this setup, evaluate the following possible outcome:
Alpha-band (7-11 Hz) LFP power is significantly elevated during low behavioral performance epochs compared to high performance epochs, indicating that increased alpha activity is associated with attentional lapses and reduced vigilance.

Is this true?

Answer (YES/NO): NO